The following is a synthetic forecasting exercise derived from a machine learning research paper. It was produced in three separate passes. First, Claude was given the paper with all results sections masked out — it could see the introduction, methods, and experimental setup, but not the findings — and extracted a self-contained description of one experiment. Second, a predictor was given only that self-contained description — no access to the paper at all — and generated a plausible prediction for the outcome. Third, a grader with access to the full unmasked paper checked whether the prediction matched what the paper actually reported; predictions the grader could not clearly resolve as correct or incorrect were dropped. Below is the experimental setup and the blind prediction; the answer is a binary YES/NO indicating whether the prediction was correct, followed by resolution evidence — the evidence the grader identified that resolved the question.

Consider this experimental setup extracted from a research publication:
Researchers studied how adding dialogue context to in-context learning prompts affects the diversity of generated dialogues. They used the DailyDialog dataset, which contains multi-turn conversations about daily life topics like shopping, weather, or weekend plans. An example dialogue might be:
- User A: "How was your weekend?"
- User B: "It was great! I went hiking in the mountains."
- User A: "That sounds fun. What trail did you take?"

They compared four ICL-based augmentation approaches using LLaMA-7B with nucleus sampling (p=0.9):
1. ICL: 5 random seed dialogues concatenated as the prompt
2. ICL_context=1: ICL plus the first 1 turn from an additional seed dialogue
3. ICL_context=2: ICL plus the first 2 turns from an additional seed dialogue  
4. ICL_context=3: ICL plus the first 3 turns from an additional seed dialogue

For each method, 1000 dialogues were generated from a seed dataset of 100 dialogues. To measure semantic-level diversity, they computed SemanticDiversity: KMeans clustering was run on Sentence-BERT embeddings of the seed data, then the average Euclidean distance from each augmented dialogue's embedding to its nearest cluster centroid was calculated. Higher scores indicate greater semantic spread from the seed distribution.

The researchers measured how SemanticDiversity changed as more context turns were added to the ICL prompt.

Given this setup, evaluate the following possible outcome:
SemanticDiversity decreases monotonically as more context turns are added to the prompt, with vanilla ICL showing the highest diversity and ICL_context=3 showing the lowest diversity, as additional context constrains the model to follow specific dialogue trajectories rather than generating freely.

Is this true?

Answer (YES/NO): YES